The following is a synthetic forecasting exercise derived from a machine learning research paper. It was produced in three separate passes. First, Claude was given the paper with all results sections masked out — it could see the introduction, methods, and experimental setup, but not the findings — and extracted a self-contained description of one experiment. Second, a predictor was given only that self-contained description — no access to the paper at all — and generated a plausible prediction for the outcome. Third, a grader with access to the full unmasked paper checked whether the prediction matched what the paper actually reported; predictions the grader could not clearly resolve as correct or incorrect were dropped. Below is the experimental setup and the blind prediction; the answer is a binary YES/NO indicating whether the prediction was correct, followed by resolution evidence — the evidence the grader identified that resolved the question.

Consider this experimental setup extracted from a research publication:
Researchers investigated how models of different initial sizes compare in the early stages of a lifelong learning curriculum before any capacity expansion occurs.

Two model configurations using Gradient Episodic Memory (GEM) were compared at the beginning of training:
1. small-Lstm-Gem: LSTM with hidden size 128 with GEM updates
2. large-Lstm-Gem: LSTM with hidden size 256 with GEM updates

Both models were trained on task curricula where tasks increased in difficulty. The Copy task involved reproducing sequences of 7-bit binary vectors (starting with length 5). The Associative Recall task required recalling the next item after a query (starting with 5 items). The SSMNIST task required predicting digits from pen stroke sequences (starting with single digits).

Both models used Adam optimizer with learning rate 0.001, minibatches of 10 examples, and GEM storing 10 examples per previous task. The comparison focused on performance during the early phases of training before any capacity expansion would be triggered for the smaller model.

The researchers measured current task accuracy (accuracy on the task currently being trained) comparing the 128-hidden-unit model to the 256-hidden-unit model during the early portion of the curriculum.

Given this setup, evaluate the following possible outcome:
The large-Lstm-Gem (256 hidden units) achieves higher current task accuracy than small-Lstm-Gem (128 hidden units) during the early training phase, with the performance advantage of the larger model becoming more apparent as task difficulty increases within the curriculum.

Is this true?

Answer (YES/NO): NO